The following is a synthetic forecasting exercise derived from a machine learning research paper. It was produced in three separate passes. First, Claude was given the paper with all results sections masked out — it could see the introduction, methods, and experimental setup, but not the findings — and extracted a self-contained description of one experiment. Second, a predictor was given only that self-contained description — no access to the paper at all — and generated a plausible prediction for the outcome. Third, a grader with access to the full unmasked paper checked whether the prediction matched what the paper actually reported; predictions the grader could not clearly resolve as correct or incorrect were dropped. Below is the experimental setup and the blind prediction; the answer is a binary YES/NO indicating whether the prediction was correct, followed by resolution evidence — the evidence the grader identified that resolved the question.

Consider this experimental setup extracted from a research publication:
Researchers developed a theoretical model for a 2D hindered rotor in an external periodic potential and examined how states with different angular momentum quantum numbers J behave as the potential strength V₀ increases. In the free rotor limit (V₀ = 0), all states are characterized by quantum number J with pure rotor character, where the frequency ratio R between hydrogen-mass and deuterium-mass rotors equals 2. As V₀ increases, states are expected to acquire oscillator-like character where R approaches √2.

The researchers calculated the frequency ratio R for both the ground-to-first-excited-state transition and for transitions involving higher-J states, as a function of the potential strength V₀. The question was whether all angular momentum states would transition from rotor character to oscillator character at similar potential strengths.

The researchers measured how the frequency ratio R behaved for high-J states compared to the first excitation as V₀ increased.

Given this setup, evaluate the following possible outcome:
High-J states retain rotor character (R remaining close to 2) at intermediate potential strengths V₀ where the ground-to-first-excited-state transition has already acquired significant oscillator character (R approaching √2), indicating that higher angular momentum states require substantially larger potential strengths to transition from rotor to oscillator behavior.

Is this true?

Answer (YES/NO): YES